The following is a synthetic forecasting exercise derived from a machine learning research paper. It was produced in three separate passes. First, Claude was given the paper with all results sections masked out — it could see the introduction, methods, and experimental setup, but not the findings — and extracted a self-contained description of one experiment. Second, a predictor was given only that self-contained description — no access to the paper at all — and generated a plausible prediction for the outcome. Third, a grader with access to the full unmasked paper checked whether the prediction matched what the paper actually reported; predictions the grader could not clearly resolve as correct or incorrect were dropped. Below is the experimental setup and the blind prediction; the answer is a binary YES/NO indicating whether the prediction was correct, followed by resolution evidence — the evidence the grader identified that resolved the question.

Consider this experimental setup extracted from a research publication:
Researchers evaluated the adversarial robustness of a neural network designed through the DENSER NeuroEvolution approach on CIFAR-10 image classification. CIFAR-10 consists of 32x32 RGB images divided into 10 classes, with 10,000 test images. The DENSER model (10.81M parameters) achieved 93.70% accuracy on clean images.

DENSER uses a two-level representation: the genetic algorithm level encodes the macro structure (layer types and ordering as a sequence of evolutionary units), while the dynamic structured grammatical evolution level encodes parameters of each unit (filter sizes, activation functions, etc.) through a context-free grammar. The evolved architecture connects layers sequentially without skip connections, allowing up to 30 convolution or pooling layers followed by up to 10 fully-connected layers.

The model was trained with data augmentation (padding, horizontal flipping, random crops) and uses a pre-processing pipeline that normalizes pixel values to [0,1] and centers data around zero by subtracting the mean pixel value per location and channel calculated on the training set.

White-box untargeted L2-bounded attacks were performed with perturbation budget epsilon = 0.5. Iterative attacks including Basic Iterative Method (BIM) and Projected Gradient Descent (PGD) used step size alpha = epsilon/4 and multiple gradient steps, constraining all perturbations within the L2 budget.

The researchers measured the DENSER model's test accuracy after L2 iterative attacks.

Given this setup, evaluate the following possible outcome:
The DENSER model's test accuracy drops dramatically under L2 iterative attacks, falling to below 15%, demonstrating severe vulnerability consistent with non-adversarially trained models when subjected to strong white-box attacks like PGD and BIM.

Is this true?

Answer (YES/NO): NO